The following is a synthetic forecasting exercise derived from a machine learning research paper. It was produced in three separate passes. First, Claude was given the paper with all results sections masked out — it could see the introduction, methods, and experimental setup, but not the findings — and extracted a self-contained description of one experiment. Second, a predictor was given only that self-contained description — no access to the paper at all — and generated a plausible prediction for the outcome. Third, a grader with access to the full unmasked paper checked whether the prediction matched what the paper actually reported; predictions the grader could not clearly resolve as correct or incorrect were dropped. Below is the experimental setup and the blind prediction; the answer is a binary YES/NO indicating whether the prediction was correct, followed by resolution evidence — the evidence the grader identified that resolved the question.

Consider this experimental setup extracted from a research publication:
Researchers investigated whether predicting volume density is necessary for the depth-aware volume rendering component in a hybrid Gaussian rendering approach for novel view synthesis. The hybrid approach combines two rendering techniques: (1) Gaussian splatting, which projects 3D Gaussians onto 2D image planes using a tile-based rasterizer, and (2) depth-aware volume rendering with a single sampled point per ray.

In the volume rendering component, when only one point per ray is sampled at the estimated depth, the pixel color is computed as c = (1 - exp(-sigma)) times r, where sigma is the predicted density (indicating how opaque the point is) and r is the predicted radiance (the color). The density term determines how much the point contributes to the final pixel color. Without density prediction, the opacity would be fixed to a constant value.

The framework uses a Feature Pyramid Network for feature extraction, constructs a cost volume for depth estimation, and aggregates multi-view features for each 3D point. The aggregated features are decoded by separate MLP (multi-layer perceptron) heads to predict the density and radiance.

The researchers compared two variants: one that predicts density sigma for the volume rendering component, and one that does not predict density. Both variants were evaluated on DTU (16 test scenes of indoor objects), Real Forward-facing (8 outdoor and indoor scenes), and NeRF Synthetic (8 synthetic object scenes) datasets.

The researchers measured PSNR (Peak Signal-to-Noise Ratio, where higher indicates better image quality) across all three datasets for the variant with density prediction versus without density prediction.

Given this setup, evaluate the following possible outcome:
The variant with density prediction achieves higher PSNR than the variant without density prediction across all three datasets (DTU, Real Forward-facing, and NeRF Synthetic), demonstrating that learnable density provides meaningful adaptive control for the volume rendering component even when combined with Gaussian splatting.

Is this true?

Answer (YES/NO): YES